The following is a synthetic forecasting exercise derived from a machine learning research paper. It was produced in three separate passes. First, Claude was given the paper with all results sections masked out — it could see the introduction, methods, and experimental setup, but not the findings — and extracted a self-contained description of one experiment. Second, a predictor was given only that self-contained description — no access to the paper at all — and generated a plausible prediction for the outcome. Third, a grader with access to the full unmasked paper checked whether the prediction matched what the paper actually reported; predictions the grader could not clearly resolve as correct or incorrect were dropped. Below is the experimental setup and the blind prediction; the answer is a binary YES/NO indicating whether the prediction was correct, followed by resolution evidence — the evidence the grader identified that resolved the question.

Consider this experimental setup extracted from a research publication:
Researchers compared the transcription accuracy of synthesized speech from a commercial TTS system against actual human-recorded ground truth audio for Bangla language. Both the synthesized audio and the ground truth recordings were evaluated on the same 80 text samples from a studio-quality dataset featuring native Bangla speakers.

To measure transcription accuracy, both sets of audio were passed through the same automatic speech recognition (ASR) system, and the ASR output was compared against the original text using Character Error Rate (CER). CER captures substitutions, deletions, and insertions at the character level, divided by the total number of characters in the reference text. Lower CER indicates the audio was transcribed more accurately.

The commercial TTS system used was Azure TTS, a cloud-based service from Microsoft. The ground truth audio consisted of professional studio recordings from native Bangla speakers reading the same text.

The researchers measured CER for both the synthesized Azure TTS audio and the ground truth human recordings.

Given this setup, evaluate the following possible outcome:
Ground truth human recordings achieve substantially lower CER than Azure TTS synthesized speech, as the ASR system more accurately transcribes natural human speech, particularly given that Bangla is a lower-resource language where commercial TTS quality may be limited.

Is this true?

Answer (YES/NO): NO